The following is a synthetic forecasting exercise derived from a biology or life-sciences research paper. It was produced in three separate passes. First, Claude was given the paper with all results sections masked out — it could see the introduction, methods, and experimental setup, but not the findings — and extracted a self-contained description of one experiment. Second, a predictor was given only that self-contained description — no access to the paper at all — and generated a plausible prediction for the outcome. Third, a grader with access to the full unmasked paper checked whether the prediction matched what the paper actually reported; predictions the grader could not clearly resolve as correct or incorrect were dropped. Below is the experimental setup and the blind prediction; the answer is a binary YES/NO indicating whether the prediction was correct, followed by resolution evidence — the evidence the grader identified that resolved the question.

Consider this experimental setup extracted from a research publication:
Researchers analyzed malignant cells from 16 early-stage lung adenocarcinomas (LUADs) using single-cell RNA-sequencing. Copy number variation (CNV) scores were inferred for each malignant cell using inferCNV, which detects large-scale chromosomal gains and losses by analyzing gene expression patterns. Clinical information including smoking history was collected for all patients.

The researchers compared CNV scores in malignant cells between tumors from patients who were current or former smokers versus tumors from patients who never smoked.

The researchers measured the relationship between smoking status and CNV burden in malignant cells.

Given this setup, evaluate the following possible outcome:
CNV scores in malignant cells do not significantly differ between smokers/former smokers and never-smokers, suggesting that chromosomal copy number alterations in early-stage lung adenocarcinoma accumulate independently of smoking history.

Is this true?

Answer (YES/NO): NO